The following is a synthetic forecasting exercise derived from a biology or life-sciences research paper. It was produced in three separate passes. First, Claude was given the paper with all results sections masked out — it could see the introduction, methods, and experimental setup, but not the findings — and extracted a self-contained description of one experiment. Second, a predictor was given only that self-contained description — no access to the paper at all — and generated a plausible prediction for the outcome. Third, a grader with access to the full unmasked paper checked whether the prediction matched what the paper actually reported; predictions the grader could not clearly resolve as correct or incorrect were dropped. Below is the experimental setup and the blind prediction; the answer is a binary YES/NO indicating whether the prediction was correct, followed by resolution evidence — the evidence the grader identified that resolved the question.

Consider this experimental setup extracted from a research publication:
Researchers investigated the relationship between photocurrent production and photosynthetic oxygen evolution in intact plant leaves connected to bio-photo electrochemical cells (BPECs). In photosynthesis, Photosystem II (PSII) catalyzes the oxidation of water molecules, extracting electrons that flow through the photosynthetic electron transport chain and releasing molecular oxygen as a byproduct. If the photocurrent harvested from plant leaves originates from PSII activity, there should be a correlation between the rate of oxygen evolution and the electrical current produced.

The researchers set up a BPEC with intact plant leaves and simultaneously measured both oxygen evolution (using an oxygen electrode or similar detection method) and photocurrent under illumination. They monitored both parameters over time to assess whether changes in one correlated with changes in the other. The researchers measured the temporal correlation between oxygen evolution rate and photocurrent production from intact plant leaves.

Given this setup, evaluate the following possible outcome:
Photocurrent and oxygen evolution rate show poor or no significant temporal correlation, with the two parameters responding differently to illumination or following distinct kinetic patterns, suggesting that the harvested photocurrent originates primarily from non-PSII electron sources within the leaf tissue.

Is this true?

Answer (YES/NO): NO